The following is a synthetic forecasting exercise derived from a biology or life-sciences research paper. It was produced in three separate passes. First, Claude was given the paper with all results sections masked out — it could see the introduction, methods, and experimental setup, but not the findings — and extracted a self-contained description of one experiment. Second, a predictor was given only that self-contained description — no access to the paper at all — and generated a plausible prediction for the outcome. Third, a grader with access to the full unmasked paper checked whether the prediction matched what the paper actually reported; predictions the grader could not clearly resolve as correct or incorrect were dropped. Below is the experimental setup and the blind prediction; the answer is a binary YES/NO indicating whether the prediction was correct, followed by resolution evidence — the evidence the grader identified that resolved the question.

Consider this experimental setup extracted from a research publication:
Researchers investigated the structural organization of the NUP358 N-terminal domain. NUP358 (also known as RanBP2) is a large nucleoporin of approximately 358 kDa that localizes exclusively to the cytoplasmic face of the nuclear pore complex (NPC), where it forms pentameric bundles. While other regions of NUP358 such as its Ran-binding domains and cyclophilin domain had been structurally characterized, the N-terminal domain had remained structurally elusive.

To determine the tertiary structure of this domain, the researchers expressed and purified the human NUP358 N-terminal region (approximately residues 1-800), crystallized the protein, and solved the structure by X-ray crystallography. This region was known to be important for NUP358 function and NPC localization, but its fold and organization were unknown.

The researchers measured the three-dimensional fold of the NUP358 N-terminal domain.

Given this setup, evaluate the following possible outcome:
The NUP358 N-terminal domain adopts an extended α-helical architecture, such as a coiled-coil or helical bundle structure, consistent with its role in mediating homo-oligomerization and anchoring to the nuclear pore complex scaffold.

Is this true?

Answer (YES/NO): NO